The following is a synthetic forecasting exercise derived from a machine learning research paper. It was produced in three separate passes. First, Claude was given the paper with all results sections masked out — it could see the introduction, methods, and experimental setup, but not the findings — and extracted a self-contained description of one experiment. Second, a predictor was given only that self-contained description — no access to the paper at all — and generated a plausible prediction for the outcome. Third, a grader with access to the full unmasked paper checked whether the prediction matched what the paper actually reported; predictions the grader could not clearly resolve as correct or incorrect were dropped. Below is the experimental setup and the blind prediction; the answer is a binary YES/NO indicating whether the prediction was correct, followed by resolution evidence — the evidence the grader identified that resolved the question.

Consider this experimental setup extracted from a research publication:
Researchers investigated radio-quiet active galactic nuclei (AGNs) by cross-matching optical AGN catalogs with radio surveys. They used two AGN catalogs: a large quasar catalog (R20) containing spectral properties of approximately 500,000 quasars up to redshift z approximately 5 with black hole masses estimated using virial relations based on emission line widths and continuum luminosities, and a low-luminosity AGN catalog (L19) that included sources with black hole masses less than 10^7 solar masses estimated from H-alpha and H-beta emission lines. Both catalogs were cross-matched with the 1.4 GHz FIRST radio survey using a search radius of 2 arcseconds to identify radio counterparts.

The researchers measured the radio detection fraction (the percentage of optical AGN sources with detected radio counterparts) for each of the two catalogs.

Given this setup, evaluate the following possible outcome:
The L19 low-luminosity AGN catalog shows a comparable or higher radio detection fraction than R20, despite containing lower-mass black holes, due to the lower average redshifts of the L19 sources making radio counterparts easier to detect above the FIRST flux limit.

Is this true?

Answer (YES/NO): YES